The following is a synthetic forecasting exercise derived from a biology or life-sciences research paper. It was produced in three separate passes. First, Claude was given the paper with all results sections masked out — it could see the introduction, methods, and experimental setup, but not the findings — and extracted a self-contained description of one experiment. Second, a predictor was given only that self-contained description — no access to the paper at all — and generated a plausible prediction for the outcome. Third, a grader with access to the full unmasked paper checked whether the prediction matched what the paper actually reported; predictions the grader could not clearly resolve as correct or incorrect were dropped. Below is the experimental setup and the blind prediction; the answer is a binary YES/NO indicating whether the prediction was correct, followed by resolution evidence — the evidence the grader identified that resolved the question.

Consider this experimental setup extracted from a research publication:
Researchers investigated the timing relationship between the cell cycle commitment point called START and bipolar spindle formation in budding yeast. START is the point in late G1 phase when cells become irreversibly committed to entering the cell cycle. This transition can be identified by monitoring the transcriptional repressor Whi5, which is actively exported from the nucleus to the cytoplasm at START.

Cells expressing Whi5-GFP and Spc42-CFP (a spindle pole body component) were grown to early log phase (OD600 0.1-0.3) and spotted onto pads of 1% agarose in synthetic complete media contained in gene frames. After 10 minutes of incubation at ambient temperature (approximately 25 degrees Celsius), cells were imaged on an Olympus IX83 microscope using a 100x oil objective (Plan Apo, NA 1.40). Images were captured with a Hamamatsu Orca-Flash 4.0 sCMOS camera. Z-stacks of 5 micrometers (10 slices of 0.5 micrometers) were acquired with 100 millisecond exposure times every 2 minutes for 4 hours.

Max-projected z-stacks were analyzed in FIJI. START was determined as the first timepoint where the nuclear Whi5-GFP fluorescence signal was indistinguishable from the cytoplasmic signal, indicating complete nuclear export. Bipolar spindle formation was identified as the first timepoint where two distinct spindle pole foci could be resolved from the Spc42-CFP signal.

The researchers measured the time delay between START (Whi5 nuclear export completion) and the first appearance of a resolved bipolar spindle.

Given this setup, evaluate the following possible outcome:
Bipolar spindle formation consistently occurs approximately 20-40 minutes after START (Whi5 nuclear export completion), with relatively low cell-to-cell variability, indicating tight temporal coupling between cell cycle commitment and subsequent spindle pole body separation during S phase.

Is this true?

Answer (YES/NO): NO